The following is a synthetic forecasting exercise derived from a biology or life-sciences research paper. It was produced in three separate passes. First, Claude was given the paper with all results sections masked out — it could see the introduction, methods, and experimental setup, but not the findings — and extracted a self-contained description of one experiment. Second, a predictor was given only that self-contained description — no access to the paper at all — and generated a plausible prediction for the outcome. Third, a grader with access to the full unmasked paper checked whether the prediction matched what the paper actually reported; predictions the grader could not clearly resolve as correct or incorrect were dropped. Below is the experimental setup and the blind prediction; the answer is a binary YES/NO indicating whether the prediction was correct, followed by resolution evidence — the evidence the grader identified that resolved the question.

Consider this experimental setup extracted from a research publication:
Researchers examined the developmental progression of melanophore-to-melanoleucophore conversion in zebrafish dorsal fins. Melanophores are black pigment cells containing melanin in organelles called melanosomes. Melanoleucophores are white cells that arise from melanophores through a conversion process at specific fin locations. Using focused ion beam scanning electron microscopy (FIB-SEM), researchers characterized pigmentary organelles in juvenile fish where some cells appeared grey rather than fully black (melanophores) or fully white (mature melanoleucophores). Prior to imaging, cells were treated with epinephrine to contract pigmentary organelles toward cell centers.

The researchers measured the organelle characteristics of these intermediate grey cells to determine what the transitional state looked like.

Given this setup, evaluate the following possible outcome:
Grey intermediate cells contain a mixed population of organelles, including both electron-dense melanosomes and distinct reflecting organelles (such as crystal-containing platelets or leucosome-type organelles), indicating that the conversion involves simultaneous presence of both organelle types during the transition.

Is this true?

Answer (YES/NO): YES